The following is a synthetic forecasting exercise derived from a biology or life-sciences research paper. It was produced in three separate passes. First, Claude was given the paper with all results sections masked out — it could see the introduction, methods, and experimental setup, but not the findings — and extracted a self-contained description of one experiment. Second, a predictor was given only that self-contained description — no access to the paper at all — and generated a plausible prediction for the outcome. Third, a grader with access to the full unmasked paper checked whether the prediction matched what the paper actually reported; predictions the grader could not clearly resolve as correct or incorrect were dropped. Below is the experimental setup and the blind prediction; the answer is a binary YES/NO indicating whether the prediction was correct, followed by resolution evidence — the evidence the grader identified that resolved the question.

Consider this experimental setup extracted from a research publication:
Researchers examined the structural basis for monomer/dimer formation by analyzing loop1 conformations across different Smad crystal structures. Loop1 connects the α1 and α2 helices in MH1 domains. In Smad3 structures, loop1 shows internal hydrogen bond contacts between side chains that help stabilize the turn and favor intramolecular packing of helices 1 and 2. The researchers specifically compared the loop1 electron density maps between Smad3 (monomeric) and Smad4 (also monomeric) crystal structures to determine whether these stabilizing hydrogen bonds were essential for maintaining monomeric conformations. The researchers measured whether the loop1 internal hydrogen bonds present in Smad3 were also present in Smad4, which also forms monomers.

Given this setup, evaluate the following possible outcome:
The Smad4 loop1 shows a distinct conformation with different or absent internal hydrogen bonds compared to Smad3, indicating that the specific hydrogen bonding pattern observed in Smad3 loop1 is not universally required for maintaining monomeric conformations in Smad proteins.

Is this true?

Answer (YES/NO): YES